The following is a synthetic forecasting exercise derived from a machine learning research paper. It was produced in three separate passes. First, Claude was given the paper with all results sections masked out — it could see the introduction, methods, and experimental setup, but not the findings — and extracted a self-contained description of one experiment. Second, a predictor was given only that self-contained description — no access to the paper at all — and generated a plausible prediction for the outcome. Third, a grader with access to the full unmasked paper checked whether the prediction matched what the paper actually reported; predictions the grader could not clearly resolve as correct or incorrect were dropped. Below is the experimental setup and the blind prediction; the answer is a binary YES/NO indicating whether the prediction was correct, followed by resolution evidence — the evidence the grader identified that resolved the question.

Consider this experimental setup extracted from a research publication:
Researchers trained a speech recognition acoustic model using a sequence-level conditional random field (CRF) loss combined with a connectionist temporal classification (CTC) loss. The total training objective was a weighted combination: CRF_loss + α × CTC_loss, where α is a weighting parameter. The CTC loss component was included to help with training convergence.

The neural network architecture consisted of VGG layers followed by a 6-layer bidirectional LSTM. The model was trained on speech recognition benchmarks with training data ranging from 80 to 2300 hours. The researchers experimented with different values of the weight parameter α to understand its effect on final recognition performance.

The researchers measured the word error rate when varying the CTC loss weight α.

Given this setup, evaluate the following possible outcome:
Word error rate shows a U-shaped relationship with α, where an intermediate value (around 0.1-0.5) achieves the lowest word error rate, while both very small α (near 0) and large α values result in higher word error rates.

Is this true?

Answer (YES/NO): NO